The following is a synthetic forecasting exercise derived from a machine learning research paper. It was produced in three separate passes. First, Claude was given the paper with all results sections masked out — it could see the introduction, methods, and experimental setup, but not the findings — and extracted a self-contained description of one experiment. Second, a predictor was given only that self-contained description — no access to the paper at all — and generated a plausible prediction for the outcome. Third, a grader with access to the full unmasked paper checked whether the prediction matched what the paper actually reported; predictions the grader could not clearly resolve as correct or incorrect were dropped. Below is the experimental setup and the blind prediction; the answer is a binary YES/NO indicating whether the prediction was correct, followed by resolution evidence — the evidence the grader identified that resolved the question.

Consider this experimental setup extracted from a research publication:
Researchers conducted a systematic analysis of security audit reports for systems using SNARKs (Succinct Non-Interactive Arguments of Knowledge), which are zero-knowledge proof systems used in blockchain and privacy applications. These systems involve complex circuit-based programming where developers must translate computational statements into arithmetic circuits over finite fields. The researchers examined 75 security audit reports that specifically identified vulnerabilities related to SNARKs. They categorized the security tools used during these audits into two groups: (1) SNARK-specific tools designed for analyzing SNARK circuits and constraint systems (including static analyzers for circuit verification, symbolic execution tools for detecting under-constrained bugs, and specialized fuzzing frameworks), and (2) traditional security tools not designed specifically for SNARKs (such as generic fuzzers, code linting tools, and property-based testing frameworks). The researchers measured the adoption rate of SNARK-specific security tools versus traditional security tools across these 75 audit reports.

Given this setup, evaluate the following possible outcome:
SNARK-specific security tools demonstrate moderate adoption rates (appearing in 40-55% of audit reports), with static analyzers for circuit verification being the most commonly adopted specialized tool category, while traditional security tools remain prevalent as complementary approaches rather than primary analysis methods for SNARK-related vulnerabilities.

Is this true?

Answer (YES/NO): NO